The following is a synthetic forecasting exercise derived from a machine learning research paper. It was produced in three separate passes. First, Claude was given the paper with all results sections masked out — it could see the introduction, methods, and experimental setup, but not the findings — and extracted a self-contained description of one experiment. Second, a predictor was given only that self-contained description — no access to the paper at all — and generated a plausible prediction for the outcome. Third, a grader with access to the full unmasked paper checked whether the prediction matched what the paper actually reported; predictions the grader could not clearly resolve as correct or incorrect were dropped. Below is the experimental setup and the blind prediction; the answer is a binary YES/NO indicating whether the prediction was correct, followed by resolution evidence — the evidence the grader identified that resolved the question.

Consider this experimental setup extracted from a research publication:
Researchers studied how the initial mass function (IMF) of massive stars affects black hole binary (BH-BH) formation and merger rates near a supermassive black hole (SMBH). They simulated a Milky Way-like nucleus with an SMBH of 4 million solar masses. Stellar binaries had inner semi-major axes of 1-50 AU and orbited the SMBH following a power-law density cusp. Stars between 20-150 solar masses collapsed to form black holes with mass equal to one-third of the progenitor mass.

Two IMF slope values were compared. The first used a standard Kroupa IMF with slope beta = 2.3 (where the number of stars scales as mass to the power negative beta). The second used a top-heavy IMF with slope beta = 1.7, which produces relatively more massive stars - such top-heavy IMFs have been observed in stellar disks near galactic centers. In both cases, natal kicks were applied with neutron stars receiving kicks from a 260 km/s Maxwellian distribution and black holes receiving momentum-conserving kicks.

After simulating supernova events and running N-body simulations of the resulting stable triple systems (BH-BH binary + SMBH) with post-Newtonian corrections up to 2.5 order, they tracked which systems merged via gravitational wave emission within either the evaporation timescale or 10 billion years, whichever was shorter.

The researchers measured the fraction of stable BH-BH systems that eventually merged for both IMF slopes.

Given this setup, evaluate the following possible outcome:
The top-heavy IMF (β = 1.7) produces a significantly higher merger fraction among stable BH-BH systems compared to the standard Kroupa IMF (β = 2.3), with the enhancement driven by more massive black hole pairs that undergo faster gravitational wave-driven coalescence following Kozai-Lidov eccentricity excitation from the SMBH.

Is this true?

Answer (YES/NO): NO